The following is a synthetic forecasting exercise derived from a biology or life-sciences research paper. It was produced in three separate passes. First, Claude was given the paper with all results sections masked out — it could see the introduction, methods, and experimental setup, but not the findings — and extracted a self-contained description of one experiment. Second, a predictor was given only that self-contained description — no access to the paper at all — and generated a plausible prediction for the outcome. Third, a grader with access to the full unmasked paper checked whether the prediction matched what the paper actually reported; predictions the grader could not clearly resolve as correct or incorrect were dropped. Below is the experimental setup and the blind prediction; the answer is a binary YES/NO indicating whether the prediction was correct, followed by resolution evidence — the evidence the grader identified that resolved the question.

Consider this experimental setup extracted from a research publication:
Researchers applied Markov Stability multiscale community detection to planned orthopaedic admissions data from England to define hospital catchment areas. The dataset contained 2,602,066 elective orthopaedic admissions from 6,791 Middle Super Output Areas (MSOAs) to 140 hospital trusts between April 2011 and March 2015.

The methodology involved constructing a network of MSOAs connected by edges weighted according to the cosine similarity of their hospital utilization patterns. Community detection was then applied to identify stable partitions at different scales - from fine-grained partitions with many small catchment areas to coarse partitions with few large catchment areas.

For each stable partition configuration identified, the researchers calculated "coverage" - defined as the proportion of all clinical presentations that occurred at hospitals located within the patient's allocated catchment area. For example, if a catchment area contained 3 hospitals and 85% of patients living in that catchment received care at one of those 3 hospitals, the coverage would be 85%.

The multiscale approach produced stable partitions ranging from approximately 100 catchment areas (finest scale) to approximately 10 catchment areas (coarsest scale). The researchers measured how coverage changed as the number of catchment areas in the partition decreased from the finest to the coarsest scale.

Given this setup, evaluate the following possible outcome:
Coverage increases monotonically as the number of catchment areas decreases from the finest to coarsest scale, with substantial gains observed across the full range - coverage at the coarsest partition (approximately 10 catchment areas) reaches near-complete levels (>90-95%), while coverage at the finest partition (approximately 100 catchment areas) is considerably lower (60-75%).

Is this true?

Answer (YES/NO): NO